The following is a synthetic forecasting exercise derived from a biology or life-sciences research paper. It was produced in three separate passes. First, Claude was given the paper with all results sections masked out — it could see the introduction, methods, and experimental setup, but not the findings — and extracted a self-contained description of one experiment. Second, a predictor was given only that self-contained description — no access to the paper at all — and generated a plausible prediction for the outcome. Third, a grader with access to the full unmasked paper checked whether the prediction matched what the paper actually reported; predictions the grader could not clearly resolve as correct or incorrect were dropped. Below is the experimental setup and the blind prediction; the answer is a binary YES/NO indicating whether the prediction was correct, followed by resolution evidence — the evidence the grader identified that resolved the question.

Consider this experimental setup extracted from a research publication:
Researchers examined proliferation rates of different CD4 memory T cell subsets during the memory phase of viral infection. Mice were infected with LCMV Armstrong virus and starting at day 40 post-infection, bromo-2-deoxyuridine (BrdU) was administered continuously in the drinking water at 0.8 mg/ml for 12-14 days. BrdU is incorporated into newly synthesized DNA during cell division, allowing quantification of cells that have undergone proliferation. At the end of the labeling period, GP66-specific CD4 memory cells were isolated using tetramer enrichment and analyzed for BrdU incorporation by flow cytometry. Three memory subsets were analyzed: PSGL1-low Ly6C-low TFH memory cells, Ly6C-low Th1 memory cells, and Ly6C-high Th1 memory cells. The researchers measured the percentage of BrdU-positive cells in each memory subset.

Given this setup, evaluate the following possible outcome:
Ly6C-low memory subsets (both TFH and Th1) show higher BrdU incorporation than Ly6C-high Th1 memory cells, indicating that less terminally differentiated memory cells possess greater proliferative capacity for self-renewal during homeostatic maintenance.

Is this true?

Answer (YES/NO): NO